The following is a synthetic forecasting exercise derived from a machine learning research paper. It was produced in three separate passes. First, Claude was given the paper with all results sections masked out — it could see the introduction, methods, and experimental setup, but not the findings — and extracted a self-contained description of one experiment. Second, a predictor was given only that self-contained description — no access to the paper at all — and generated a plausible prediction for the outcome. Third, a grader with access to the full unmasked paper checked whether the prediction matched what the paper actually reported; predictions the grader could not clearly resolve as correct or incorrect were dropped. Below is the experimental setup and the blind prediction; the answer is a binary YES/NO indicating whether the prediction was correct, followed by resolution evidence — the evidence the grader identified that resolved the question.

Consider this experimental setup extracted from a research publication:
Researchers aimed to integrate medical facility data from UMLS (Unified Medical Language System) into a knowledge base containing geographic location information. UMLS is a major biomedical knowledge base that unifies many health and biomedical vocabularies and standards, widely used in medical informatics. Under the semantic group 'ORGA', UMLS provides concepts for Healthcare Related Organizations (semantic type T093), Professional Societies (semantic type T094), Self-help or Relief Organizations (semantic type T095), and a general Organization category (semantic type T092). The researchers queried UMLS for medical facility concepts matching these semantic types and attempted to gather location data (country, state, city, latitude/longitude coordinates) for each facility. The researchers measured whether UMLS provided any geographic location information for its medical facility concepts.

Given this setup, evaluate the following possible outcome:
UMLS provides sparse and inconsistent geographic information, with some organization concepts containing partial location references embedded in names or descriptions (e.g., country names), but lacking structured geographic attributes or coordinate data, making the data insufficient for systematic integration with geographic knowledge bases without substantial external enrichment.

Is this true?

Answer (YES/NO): NO